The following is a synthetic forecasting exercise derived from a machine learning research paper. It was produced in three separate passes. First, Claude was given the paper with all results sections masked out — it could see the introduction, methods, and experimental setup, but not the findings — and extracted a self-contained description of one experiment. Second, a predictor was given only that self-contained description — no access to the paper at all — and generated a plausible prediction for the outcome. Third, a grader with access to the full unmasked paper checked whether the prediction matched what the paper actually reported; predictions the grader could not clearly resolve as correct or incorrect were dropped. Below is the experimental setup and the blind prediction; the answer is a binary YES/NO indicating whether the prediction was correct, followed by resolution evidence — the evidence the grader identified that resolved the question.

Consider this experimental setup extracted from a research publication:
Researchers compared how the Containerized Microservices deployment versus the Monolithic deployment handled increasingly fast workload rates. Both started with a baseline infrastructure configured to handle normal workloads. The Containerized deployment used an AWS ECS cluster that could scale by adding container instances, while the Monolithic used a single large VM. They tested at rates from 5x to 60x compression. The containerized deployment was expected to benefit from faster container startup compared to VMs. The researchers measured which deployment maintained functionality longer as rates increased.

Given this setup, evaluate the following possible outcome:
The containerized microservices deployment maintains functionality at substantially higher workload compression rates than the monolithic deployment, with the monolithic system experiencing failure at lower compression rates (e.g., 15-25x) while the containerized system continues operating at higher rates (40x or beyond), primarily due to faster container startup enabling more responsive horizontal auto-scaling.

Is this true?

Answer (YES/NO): NO